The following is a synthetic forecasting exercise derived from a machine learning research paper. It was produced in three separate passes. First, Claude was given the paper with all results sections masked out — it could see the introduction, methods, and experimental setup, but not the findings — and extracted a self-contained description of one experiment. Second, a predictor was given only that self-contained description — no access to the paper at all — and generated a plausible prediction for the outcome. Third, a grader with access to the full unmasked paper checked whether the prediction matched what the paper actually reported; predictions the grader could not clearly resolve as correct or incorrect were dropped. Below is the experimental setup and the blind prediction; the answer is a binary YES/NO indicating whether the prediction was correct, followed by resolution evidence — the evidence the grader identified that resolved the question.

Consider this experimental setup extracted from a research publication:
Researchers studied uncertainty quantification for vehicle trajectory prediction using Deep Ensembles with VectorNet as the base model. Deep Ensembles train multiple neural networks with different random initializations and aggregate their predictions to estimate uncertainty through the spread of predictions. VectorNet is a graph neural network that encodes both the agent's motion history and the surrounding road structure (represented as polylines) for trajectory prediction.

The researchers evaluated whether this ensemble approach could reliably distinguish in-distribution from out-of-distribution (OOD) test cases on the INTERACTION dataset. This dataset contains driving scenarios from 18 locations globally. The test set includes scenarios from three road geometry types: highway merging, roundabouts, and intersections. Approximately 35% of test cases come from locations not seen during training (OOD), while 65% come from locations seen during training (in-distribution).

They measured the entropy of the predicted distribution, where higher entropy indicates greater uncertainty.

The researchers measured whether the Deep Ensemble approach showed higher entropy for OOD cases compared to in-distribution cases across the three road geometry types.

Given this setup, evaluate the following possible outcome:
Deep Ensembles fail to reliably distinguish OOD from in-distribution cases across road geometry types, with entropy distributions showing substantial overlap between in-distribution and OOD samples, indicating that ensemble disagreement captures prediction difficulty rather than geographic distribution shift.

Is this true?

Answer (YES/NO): NO